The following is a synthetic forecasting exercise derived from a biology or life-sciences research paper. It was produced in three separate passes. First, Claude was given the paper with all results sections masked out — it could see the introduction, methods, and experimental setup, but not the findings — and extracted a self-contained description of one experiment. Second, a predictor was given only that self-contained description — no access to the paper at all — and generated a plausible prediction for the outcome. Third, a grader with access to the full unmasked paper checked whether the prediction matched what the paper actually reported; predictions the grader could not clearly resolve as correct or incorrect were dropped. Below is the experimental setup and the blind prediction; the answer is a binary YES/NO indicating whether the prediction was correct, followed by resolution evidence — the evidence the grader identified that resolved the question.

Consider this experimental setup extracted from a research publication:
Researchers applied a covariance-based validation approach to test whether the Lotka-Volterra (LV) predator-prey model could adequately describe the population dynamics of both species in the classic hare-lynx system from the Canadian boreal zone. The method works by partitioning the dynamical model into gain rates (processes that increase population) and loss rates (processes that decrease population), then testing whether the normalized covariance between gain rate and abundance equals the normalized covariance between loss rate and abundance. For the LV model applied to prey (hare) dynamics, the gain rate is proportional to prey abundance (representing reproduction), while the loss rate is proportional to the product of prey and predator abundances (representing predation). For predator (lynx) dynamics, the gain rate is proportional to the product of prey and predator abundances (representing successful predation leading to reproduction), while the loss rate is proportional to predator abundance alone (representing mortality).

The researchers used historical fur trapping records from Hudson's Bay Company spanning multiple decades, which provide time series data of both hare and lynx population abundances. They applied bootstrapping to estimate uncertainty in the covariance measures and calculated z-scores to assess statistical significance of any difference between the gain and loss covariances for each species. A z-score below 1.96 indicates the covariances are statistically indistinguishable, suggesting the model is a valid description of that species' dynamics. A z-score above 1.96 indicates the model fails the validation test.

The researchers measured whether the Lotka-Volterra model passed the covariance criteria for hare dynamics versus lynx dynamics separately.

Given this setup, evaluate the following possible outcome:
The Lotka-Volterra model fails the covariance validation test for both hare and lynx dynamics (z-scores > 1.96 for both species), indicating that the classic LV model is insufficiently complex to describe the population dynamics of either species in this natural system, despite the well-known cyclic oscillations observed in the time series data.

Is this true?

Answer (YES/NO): NO